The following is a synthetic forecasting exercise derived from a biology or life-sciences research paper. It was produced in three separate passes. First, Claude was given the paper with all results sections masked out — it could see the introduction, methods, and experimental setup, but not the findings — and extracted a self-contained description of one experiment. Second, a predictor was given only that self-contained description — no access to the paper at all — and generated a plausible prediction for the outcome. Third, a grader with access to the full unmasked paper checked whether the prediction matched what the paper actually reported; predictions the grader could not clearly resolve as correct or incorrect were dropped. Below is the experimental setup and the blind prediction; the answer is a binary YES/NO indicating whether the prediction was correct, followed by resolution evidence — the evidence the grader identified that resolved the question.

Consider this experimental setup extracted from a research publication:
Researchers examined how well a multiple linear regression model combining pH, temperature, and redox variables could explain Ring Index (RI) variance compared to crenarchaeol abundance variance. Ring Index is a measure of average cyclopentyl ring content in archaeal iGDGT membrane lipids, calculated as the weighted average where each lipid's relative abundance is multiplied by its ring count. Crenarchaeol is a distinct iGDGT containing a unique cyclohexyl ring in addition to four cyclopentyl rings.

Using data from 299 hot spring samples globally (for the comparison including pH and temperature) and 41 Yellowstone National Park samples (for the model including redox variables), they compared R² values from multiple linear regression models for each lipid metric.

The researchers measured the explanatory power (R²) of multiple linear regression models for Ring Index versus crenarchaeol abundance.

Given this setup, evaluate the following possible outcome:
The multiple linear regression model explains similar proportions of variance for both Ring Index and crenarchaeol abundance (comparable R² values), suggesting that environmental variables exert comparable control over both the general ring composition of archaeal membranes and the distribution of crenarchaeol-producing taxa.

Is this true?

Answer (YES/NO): NO